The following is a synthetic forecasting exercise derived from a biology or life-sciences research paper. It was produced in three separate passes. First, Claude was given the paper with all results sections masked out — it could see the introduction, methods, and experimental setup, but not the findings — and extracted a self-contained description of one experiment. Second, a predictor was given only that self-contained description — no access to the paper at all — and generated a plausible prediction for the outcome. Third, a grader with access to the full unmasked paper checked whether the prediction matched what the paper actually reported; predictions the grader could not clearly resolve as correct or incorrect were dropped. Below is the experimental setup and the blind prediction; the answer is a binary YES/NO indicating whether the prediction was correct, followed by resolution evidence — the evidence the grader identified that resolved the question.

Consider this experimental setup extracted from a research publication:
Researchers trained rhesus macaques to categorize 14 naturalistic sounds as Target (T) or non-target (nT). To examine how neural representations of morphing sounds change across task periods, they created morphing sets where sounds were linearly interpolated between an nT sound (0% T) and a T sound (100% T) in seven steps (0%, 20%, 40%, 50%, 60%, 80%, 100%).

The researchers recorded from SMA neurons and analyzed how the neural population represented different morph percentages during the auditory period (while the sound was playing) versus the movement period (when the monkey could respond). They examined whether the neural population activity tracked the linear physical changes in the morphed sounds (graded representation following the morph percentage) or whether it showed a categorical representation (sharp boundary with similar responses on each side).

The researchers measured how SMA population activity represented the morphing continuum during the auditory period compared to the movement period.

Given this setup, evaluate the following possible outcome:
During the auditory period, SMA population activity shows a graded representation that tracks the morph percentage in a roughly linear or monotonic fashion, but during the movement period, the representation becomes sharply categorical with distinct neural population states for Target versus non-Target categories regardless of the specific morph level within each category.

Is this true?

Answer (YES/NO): YES